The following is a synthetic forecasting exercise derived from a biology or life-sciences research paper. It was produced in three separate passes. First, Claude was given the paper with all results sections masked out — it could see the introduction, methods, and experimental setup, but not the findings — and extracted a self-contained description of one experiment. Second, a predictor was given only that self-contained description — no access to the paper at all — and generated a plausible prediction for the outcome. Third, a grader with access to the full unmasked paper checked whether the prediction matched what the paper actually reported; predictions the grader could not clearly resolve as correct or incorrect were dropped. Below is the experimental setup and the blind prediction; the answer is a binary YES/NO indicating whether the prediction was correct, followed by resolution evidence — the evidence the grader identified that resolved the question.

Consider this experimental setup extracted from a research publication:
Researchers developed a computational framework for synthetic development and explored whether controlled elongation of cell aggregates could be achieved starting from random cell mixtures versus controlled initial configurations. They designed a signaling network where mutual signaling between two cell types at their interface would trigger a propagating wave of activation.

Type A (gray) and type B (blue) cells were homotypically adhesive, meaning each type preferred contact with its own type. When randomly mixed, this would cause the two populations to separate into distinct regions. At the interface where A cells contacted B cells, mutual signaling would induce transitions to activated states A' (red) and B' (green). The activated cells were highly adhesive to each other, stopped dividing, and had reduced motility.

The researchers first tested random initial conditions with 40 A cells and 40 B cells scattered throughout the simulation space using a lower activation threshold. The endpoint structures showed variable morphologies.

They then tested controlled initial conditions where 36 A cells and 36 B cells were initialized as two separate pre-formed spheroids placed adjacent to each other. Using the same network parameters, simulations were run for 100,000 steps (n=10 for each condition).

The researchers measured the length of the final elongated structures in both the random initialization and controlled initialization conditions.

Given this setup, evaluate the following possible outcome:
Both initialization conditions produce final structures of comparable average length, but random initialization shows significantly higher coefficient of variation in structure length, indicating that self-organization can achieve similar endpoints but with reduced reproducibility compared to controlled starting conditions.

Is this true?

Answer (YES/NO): NO